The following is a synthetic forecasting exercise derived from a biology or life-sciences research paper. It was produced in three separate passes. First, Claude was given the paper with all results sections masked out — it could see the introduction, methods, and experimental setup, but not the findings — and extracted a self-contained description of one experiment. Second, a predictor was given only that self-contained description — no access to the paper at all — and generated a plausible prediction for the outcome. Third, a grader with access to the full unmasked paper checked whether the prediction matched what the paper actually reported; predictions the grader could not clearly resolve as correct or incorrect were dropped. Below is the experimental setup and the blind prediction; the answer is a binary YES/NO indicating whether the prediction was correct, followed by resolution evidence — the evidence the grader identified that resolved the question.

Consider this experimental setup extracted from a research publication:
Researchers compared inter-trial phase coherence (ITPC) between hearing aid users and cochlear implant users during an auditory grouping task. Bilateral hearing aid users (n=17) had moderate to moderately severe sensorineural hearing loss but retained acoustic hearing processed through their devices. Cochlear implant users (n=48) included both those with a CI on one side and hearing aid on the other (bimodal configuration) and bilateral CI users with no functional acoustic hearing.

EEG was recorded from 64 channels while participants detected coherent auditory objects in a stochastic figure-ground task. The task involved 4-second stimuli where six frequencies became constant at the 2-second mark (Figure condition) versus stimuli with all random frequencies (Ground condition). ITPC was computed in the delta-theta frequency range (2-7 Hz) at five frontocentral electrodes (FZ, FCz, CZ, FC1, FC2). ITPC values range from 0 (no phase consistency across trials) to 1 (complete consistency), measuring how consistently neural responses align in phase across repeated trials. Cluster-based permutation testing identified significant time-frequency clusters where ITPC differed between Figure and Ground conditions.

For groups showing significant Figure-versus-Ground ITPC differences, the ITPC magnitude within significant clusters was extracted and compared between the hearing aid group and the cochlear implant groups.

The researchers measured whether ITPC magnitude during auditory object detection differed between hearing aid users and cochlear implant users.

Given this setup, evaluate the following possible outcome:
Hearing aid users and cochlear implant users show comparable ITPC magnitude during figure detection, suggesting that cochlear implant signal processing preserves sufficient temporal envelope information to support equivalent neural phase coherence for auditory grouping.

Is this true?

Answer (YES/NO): NO